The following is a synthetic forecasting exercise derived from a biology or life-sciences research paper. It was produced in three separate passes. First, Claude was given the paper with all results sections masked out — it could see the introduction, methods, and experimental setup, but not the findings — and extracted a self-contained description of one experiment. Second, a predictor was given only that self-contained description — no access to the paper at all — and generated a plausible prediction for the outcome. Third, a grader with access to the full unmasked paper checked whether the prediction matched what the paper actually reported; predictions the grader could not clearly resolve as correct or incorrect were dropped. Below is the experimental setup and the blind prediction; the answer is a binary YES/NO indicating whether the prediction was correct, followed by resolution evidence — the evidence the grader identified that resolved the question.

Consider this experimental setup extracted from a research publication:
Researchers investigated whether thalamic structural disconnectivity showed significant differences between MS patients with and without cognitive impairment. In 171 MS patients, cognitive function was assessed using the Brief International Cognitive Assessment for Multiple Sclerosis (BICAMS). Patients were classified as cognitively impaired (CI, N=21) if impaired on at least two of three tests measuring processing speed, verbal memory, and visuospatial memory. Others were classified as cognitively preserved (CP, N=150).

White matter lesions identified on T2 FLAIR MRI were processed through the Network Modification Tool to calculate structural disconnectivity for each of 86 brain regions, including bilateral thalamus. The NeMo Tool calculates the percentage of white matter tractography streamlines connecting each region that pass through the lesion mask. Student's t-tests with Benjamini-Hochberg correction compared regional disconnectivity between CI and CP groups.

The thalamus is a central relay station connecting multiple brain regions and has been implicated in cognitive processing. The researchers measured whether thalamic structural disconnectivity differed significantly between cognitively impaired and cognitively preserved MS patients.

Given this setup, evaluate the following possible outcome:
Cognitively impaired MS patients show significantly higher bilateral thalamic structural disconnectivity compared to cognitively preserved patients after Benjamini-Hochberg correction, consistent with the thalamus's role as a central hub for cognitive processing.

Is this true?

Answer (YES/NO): NO